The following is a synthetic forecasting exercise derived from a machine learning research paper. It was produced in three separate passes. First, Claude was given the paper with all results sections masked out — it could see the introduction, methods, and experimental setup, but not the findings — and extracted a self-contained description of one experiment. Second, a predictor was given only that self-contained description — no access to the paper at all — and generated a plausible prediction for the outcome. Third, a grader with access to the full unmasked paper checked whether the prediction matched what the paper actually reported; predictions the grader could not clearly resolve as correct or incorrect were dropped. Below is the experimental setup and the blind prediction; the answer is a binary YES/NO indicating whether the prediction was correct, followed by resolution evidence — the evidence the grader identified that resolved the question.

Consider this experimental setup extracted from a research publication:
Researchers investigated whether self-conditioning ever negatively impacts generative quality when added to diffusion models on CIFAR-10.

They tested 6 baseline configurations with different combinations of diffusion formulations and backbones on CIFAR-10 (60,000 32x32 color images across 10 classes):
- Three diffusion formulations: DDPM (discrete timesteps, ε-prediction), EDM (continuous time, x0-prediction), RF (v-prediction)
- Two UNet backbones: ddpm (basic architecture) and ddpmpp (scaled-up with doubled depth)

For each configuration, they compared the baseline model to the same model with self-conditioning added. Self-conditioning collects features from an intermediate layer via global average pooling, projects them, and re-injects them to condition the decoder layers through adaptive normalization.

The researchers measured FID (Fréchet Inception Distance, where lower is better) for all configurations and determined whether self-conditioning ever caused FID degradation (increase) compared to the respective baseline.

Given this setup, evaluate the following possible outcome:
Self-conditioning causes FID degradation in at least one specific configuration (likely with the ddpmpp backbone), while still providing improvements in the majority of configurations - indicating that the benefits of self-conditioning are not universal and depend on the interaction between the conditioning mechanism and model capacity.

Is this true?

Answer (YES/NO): NO